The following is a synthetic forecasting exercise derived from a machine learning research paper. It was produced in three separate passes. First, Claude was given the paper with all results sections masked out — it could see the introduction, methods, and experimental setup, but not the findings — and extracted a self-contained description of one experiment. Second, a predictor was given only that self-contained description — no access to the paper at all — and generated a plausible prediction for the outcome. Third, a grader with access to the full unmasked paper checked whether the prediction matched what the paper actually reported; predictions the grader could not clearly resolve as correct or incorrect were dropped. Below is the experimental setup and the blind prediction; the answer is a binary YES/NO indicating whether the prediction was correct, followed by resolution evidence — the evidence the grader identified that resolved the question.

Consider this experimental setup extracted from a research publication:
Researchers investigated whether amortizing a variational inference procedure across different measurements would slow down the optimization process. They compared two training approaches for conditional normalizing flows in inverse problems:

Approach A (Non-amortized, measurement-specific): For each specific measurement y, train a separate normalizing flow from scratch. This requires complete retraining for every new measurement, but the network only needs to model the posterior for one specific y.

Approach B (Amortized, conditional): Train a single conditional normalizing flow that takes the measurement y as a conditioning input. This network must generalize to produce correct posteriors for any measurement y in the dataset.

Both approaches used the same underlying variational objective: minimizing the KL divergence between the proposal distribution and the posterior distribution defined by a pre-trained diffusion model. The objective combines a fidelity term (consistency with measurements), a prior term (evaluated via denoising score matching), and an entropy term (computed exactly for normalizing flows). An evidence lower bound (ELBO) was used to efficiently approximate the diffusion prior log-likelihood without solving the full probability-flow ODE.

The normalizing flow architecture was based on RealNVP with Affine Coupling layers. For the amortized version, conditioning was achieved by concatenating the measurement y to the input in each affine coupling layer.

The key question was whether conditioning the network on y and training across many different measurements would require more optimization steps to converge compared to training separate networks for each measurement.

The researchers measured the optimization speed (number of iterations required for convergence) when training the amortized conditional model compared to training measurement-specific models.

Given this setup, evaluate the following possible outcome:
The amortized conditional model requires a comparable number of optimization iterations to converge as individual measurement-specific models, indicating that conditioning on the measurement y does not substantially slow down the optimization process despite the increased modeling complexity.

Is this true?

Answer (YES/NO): YES